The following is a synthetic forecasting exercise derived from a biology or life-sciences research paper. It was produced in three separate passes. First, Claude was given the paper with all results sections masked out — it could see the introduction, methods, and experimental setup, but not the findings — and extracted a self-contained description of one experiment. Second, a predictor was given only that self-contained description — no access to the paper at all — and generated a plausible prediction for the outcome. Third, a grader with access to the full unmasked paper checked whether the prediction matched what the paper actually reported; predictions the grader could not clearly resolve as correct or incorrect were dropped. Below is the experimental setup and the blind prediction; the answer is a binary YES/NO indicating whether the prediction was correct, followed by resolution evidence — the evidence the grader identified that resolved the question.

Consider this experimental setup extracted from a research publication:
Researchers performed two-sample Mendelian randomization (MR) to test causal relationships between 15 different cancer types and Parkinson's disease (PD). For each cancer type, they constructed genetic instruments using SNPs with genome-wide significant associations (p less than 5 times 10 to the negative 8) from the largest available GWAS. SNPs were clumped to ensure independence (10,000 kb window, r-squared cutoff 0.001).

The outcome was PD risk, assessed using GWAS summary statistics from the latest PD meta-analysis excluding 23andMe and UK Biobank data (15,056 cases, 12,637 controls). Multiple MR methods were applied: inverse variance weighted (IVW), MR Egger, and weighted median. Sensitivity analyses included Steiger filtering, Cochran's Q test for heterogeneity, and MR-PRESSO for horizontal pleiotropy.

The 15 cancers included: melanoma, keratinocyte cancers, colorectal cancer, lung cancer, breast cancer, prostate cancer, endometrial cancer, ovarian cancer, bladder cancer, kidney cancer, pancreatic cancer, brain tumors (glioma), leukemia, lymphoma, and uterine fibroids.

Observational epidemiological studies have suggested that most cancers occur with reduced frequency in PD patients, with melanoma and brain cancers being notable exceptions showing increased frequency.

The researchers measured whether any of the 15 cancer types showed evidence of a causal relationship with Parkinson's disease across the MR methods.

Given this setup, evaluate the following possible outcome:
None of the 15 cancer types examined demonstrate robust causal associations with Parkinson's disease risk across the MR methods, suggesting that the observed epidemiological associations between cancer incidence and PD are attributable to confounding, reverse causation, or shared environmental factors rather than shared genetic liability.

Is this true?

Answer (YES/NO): NO